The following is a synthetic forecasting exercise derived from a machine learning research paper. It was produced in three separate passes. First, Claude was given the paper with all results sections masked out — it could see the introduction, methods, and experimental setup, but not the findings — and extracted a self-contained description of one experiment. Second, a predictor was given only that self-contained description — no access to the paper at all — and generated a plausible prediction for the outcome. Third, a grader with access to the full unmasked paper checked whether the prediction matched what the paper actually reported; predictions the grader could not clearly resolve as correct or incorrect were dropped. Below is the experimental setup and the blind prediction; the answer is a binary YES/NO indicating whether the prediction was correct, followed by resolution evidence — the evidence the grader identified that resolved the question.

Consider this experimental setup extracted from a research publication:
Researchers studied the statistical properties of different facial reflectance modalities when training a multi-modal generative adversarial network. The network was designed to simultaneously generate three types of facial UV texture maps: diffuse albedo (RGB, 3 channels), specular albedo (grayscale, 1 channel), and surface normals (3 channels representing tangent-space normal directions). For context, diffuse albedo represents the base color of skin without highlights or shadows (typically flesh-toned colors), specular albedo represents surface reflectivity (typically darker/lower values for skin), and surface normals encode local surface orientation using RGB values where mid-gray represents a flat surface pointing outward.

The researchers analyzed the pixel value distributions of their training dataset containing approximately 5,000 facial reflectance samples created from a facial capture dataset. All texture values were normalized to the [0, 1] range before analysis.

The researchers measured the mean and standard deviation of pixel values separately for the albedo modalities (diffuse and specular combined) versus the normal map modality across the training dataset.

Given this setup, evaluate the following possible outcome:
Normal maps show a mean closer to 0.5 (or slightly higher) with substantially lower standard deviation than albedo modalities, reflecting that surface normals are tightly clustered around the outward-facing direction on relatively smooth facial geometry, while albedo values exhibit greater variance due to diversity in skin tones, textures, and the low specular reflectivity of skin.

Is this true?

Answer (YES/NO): NO